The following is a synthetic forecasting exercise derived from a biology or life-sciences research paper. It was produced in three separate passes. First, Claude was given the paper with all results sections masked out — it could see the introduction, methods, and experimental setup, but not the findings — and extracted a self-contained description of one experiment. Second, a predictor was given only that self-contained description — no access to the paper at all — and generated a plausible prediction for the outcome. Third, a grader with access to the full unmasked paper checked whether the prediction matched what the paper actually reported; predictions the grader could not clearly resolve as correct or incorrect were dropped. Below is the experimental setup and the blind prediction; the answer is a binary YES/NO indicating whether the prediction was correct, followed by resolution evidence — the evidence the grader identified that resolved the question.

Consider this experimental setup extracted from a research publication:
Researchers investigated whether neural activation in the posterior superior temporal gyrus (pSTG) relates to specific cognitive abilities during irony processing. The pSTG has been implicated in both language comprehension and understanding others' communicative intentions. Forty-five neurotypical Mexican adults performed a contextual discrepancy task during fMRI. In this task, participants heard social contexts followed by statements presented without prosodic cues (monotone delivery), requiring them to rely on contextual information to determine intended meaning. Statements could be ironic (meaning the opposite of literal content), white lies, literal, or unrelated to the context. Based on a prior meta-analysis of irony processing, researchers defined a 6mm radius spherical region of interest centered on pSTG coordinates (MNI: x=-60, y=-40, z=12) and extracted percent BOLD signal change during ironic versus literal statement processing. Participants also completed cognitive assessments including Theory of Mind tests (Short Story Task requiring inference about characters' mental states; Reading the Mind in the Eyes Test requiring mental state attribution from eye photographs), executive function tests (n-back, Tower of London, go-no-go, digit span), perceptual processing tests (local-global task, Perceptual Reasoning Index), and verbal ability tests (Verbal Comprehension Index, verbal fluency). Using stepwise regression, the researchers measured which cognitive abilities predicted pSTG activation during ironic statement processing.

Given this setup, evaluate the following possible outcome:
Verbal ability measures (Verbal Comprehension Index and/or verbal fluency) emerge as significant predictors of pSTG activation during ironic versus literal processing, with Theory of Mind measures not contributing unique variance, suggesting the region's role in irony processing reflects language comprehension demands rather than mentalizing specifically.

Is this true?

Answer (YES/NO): NO